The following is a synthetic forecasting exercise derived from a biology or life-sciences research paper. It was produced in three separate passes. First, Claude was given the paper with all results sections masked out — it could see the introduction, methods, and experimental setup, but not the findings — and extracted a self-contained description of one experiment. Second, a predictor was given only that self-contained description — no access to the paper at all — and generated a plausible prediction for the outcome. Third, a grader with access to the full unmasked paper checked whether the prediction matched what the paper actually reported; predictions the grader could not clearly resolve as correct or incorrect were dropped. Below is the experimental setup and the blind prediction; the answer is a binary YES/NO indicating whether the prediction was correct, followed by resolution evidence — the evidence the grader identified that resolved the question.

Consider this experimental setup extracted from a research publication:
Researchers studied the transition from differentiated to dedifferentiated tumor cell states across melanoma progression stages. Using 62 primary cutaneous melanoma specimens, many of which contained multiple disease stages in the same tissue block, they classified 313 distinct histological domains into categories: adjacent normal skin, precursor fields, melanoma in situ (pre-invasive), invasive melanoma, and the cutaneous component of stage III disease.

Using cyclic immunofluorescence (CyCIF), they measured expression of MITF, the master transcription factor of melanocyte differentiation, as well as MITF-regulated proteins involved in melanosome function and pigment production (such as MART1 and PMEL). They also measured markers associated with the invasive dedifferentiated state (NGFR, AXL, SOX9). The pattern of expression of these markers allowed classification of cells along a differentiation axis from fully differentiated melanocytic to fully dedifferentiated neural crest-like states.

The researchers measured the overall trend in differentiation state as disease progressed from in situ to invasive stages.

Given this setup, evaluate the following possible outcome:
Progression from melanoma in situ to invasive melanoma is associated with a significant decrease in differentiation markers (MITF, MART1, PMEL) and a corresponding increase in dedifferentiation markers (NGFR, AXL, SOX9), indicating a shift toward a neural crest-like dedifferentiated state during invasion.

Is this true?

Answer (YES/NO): NO